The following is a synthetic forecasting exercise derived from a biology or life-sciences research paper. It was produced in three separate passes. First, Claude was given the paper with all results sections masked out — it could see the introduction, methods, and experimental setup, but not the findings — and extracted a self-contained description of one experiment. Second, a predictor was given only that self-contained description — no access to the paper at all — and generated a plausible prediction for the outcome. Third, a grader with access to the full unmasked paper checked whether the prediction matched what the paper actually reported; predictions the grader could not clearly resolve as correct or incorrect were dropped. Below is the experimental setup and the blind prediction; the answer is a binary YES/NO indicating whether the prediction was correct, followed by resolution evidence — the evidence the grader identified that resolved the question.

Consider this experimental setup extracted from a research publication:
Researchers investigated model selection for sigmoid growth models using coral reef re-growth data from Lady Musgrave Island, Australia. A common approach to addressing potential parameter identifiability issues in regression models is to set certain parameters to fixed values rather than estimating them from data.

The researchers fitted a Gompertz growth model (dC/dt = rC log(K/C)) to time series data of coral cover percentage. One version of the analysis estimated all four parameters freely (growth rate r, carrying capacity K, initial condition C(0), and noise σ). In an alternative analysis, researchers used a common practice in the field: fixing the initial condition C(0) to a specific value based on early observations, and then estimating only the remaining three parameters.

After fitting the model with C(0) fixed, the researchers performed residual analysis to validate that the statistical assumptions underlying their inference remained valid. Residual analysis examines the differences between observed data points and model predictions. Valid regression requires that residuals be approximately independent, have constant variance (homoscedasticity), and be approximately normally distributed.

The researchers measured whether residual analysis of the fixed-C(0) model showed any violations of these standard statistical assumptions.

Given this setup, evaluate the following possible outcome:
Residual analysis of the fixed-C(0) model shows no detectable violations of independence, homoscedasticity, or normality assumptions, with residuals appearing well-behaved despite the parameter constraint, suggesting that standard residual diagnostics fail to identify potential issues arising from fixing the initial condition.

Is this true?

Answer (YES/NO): NO